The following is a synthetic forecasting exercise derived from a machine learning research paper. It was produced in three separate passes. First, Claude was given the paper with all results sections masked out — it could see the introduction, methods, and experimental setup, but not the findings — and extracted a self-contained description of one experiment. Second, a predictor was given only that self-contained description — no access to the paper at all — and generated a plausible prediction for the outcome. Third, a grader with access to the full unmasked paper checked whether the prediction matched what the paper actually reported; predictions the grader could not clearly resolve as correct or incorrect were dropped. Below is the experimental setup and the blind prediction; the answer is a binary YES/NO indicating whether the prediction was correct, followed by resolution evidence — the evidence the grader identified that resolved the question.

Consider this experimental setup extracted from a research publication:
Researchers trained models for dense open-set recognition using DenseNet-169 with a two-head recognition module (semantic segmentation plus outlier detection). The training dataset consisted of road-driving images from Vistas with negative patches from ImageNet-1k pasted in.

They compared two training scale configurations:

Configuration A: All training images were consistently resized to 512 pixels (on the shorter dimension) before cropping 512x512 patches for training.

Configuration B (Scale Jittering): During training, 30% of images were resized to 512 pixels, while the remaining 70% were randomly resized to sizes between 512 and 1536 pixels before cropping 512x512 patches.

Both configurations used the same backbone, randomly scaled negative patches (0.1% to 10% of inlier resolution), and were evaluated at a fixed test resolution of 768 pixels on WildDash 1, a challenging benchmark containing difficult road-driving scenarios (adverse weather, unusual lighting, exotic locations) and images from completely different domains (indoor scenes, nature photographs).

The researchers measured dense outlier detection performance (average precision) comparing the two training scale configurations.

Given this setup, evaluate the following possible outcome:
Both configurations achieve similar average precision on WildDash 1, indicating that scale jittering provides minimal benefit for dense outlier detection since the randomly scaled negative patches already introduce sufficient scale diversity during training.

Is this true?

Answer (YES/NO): NO